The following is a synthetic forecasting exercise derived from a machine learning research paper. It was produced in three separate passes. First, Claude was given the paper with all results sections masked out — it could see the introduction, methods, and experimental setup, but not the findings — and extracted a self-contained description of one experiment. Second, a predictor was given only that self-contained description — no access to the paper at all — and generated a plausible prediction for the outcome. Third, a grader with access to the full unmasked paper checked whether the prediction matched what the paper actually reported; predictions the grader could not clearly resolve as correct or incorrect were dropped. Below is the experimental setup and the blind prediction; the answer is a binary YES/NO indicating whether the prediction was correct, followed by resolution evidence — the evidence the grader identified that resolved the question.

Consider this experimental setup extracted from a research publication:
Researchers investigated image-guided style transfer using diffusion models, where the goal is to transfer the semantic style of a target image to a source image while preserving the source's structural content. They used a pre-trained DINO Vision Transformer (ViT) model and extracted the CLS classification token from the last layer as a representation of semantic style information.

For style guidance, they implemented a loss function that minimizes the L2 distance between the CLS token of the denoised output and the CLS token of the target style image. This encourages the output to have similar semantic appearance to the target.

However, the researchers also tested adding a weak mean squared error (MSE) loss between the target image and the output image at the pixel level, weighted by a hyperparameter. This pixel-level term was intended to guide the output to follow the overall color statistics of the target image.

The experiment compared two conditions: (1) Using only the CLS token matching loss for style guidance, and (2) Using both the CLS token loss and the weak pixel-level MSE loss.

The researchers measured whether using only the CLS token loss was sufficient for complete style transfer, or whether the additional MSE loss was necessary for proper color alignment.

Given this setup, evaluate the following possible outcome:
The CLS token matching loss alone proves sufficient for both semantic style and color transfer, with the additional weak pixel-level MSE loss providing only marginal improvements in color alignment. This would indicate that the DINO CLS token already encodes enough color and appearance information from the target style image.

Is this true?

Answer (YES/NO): NO